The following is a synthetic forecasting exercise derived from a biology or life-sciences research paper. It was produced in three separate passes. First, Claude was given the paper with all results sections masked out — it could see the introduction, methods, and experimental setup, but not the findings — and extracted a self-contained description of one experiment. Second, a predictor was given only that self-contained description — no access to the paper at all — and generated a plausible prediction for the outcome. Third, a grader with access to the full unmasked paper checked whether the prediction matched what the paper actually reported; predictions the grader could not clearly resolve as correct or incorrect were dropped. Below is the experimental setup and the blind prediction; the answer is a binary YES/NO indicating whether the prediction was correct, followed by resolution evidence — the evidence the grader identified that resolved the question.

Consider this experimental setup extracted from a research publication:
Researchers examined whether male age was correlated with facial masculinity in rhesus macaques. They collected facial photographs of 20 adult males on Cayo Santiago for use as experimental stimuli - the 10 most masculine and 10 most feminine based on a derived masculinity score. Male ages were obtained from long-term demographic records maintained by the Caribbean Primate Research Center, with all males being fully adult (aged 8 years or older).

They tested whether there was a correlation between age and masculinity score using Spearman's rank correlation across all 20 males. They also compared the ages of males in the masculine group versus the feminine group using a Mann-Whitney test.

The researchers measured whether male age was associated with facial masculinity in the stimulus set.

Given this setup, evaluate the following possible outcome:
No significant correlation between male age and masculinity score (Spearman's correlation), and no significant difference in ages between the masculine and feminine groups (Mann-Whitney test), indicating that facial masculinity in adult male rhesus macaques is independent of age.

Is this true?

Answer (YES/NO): YES